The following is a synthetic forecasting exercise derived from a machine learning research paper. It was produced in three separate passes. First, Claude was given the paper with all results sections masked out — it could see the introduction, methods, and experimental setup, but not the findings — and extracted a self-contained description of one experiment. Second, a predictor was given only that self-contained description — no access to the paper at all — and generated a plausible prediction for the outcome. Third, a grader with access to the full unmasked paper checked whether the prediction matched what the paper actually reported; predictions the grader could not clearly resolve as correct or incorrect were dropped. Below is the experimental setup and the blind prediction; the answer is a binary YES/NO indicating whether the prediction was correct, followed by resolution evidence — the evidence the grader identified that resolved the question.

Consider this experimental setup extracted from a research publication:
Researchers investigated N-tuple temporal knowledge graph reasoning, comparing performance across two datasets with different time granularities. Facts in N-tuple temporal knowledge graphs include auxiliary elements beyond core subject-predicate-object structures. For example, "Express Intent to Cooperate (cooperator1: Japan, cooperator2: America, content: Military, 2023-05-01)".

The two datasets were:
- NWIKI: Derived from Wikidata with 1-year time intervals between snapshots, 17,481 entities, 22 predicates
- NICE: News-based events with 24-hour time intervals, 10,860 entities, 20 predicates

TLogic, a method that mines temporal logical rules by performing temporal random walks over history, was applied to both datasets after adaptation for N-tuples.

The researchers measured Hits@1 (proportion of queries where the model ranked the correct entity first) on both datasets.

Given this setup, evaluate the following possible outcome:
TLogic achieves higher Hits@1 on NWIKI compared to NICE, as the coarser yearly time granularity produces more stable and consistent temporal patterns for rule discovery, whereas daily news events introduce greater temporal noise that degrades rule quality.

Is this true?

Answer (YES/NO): YES